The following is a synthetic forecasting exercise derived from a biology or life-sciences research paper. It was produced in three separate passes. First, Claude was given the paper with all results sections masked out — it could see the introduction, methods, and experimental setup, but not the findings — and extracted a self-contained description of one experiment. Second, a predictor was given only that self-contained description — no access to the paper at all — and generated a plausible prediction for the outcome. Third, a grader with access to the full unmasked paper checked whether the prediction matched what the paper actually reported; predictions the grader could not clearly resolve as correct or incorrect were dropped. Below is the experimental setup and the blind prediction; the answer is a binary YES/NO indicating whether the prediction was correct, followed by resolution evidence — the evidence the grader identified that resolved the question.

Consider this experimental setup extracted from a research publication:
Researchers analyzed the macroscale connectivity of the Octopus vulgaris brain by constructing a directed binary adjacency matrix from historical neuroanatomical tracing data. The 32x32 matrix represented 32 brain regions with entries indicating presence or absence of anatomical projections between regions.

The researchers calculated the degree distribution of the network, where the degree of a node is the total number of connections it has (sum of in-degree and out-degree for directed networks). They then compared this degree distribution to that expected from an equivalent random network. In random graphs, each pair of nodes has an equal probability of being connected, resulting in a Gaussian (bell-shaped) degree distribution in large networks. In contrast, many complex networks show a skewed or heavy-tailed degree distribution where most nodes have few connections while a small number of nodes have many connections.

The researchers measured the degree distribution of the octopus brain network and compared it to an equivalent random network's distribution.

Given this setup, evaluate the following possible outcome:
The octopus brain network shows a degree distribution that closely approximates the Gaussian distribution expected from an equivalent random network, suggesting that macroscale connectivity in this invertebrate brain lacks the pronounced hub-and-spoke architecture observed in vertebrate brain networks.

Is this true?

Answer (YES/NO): NO